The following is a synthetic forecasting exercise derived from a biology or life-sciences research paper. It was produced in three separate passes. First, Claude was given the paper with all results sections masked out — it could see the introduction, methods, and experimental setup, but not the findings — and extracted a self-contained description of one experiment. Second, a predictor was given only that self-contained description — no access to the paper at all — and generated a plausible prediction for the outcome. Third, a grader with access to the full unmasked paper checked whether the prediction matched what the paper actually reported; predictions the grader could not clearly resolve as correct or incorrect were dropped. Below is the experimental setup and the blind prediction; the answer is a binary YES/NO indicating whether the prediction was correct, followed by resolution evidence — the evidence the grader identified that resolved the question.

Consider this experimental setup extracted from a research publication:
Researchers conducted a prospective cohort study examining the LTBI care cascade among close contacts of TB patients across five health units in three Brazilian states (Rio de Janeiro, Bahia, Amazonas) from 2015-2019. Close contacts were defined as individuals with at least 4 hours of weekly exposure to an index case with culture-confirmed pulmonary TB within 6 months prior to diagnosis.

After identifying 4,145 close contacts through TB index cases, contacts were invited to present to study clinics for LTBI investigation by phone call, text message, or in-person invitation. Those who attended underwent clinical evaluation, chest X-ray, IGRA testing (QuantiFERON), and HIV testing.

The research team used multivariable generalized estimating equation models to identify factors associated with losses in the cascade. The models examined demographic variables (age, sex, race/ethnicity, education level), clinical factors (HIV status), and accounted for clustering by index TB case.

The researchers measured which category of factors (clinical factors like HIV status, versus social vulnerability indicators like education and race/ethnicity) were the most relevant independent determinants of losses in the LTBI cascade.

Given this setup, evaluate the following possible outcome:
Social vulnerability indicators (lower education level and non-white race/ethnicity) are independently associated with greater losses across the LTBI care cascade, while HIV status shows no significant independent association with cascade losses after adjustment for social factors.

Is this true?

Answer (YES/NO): NO